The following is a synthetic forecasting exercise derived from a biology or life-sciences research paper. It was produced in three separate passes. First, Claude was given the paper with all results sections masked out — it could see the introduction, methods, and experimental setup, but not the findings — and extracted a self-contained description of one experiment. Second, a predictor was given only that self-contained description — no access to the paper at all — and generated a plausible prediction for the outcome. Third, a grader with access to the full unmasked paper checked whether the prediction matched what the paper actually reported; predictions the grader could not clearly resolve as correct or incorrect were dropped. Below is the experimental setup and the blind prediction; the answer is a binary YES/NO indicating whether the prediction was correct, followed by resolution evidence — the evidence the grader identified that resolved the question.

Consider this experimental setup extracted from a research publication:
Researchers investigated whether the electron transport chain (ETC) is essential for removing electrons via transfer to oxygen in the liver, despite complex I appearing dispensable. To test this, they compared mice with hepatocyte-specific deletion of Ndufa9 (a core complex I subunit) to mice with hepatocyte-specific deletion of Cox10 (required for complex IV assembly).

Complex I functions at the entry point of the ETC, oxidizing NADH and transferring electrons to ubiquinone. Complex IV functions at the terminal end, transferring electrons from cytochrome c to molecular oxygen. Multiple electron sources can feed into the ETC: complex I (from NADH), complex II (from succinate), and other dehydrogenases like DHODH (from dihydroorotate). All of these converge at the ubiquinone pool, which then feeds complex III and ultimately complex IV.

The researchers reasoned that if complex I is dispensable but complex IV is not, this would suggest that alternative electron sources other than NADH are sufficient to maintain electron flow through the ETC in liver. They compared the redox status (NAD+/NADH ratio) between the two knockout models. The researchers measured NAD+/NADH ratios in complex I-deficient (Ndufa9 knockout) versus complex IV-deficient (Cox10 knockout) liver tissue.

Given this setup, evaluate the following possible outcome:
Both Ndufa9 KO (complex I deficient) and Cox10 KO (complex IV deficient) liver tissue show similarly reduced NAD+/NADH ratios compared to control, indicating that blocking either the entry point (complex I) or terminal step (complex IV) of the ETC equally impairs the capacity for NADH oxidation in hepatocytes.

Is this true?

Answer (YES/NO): NO